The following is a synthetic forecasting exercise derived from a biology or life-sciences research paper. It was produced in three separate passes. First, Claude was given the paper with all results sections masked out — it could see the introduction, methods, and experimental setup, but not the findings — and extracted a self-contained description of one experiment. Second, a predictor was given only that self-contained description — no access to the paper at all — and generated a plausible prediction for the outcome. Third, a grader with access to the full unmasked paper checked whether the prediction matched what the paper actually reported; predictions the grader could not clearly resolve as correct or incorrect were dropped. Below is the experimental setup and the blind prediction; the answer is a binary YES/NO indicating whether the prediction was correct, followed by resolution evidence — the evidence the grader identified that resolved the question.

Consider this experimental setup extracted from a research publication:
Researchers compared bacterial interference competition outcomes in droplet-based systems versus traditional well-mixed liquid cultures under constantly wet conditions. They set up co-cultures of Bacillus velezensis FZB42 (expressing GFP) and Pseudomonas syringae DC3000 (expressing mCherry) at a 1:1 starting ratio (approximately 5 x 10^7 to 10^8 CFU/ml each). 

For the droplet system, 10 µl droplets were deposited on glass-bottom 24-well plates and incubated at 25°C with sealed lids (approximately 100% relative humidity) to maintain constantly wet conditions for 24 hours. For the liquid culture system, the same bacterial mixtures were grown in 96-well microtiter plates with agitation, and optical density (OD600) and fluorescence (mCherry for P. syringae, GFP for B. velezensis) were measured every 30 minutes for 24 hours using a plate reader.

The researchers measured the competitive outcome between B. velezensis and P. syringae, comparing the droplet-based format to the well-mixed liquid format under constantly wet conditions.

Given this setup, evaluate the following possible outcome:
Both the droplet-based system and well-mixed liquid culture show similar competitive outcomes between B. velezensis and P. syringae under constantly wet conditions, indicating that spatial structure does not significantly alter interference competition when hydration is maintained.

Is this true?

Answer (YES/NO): YES